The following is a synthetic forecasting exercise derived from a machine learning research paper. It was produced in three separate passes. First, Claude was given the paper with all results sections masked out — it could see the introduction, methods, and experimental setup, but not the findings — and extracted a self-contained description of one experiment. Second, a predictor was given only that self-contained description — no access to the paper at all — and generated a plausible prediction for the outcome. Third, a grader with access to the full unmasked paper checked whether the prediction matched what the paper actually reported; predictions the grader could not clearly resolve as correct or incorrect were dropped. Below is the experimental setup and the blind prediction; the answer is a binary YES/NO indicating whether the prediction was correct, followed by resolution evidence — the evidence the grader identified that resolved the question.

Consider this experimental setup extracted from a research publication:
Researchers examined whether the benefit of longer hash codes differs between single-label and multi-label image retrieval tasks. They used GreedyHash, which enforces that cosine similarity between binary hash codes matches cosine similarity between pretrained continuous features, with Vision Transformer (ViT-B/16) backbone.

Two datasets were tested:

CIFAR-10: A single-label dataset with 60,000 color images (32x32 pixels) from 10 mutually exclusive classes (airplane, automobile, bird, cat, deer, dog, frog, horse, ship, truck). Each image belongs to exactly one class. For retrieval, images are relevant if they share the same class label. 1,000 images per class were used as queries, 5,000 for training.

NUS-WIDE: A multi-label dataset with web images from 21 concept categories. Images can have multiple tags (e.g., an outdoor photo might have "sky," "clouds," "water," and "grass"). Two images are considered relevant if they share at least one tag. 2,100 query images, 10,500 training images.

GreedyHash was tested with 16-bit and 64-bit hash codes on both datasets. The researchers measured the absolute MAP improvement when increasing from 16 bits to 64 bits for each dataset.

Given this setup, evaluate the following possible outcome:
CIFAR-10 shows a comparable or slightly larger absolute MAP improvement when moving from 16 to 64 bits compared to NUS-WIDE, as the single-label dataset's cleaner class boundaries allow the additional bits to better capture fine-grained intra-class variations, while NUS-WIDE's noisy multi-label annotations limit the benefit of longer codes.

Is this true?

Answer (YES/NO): NO